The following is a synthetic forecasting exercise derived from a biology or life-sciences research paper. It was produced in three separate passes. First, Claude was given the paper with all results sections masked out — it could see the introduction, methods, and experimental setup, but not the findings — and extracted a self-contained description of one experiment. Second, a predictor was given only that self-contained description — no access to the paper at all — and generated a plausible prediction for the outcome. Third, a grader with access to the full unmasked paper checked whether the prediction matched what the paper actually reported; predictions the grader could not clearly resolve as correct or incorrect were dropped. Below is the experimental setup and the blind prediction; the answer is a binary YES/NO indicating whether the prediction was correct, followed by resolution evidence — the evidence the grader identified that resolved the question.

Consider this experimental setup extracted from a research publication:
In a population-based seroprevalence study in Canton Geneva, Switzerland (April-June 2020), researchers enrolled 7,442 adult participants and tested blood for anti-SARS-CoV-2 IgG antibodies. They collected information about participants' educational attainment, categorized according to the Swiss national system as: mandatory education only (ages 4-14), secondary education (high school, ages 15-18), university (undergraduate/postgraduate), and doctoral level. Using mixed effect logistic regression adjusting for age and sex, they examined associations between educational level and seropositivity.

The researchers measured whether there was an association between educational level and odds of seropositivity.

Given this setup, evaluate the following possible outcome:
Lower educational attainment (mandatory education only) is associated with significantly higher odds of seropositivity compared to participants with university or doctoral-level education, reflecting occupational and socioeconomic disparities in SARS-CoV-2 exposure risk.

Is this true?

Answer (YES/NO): NO